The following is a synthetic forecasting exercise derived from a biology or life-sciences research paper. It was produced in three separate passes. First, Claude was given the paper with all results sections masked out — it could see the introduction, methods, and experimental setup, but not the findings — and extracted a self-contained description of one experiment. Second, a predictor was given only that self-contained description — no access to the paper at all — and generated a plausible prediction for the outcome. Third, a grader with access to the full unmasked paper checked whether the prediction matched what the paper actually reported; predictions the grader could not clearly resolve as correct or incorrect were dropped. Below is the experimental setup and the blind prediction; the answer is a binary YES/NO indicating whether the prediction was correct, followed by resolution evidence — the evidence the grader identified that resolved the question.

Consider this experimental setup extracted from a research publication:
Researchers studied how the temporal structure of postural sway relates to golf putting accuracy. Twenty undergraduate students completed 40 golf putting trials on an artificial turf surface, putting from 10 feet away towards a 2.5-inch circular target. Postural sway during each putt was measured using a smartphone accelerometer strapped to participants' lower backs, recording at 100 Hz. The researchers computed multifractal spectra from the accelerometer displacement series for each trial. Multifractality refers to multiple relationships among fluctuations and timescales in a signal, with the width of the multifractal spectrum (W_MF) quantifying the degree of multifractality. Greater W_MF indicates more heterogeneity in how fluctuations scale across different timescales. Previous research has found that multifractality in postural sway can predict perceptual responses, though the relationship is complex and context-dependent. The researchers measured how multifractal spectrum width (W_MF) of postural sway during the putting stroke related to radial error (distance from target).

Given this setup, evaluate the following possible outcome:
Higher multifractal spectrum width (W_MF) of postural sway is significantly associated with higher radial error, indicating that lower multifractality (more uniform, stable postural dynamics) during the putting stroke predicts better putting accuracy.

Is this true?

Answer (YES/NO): YES